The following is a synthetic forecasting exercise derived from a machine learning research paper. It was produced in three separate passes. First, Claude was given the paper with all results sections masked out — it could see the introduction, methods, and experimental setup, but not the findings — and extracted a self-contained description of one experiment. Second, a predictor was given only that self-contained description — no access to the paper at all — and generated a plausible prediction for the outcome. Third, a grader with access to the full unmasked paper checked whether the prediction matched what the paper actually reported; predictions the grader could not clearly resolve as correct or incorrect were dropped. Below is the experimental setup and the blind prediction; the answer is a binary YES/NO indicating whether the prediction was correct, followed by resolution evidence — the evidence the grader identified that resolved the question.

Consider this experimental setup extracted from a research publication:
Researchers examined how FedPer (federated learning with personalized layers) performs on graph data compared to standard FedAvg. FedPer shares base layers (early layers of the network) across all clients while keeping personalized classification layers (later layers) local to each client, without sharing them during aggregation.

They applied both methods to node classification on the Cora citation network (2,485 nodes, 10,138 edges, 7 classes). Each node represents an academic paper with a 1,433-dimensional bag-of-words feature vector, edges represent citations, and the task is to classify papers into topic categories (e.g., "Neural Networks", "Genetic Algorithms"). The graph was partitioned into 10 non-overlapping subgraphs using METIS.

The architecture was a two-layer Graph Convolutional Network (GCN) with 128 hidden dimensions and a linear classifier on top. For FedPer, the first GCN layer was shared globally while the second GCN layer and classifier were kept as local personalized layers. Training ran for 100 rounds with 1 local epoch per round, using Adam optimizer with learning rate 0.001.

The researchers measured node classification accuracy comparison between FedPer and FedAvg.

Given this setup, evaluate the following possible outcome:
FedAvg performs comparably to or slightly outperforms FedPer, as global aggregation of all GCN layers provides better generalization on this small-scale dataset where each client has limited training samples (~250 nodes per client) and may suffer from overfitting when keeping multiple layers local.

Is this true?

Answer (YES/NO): NO